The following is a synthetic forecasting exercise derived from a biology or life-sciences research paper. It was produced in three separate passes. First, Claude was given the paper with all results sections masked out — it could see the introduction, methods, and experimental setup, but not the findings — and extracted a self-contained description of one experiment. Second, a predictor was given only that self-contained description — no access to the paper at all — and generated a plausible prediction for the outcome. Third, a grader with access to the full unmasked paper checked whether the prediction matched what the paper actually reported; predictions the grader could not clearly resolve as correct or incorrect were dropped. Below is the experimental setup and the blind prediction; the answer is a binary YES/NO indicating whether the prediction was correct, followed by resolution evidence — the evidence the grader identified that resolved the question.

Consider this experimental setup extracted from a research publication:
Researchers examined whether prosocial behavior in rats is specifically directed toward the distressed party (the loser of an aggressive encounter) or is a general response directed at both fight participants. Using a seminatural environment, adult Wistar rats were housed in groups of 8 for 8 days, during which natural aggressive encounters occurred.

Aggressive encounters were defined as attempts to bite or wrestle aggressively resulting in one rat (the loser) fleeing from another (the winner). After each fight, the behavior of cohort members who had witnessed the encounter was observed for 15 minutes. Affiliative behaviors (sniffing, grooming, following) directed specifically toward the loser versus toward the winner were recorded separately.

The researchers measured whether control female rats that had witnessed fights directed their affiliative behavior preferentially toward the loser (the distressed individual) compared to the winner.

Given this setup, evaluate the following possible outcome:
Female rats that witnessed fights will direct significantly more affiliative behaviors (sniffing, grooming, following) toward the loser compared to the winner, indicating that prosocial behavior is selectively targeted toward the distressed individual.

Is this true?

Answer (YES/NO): NO